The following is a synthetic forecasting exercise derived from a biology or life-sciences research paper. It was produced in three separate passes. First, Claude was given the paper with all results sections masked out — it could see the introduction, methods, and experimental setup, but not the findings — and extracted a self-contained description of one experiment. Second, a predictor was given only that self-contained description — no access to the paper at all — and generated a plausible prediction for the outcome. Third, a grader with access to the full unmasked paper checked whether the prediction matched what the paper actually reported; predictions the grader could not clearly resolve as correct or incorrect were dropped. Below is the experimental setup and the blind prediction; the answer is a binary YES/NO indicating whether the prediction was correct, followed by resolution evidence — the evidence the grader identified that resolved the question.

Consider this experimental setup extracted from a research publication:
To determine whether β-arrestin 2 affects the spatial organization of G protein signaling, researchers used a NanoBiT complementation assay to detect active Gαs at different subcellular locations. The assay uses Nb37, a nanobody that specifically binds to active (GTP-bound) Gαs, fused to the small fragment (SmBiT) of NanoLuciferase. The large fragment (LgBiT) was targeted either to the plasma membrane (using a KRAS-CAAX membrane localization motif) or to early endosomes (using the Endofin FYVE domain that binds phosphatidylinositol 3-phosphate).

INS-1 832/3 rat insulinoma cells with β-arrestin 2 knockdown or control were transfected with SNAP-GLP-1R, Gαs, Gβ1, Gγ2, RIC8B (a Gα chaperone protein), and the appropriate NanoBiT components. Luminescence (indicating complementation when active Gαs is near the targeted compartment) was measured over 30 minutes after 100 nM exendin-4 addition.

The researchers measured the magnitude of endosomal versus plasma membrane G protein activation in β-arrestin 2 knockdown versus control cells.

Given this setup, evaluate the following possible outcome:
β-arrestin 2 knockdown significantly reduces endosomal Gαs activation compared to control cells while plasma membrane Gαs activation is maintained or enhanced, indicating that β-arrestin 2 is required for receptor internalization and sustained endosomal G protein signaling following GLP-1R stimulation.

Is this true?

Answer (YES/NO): NO